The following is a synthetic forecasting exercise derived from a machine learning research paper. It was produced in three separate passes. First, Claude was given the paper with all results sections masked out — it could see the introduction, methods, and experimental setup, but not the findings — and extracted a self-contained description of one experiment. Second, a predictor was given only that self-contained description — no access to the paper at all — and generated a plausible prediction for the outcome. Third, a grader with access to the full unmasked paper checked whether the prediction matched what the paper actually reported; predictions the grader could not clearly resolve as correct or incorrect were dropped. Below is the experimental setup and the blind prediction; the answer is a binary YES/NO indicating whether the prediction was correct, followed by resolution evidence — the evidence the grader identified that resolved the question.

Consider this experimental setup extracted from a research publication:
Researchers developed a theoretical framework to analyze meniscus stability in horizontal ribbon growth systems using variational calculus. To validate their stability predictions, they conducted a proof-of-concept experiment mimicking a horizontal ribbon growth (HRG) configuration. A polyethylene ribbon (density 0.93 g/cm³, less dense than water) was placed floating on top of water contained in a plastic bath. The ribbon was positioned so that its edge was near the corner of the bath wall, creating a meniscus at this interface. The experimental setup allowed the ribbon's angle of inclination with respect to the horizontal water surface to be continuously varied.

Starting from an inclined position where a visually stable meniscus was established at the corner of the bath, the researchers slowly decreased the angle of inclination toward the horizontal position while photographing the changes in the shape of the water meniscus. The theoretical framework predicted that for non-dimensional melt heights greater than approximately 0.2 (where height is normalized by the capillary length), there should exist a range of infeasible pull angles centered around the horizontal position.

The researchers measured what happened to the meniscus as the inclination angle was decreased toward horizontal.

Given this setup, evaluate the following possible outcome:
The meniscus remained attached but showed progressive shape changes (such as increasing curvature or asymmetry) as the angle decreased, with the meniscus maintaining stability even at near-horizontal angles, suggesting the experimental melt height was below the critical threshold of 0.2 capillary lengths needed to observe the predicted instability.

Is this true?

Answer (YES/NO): NO